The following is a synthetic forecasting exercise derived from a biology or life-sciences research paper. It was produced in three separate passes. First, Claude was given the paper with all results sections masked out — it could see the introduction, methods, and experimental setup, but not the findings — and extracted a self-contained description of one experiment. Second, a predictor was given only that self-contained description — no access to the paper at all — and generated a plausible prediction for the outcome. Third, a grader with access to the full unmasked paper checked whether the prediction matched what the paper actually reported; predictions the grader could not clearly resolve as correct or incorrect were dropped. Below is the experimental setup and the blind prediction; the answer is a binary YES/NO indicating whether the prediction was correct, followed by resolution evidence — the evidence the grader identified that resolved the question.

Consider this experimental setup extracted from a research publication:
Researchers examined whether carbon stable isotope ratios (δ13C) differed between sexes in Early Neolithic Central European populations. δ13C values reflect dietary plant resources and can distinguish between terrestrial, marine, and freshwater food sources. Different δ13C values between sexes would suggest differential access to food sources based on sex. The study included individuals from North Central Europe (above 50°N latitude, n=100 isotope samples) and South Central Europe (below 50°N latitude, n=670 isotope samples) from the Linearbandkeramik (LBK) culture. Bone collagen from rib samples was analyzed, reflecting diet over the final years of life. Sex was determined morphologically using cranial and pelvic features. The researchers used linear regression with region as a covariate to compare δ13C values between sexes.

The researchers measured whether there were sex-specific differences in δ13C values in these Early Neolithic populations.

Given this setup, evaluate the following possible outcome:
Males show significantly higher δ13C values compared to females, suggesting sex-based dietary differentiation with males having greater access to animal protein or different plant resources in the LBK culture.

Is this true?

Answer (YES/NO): NO